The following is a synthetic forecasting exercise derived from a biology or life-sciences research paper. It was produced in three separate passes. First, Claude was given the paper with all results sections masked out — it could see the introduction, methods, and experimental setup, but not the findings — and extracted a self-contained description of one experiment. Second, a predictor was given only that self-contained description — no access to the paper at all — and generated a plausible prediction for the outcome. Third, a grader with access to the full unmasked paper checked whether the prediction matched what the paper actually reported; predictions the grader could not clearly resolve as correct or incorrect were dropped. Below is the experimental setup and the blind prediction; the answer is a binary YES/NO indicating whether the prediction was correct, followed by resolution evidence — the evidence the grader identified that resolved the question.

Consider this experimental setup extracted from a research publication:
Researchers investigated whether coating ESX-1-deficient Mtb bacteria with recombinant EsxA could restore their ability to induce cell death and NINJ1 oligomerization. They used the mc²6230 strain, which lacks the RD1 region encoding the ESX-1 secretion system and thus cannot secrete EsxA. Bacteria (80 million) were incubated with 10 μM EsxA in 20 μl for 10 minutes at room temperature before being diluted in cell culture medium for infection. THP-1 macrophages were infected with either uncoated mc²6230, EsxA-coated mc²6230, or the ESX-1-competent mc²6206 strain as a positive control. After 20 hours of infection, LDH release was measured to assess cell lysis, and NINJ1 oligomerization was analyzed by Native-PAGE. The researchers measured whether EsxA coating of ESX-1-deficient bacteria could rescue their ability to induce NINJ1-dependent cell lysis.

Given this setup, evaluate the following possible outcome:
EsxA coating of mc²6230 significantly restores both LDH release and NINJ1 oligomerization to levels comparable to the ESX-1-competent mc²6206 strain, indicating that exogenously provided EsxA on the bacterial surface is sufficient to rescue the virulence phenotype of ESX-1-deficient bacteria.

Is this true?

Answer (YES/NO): NO